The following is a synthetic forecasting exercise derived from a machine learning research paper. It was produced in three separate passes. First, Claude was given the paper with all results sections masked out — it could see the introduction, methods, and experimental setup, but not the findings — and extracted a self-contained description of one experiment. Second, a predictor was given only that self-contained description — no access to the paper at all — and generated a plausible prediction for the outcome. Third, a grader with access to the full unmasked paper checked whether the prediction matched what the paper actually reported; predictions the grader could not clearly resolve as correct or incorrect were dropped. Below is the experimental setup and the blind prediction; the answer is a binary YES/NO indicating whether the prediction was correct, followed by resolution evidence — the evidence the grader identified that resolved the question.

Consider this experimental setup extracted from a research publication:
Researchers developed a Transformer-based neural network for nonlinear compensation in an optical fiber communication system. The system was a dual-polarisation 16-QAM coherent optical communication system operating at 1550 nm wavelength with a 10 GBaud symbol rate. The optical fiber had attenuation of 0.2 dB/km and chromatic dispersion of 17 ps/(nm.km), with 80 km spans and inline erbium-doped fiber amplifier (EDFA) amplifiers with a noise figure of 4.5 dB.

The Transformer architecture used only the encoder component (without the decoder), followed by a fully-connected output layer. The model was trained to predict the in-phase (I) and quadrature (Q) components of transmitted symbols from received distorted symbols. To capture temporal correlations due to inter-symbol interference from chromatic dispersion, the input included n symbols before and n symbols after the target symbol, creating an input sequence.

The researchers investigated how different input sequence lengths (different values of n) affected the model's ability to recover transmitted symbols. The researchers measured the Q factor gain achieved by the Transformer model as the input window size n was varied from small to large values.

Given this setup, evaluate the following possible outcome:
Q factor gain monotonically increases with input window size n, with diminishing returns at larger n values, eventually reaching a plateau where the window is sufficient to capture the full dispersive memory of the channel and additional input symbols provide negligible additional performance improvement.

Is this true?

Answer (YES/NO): NO